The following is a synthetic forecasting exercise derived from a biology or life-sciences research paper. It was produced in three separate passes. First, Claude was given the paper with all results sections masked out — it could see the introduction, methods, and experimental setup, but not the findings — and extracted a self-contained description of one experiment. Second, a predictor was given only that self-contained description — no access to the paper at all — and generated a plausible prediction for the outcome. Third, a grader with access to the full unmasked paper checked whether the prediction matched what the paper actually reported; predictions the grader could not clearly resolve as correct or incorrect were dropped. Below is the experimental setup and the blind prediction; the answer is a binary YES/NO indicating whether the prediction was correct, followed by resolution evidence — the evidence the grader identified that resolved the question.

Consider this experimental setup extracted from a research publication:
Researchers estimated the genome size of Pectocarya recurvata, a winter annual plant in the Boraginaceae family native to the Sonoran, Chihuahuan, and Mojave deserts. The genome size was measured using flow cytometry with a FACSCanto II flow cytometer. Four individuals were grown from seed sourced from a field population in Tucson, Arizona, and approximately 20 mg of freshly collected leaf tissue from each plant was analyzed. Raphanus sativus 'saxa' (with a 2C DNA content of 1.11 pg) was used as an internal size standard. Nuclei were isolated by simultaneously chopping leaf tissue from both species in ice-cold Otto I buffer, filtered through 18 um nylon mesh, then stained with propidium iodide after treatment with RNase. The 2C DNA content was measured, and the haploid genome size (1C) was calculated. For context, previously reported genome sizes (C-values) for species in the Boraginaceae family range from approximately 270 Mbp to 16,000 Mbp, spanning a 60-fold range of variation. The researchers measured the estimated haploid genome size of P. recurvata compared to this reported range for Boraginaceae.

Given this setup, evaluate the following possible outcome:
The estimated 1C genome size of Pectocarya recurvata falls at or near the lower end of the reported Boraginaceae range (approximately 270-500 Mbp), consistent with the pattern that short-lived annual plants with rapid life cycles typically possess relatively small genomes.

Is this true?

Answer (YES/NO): YES